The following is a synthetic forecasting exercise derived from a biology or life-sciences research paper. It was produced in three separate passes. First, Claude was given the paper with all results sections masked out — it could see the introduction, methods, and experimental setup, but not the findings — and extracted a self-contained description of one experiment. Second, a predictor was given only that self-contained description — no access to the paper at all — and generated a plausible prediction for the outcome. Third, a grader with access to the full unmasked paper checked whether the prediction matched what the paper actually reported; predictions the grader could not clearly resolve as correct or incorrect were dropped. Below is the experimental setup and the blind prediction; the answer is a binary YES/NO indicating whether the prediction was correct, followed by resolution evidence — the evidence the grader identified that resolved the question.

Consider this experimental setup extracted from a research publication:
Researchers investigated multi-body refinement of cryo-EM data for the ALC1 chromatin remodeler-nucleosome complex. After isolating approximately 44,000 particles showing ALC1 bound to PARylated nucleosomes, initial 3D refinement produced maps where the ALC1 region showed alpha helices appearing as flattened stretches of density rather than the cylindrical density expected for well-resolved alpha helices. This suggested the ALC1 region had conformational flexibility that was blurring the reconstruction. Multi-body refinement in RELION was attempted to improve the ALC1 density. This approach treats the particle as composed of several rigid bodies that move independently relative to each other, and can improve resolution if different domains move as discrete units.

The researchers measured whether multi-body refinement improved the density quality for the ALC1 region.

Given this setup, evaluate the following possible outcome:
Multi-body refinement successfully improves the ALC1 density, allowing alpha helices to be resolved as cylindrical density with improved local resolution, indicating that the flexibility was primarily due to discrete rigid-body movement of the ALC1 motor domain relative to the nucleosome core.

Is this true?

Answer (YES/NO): NO